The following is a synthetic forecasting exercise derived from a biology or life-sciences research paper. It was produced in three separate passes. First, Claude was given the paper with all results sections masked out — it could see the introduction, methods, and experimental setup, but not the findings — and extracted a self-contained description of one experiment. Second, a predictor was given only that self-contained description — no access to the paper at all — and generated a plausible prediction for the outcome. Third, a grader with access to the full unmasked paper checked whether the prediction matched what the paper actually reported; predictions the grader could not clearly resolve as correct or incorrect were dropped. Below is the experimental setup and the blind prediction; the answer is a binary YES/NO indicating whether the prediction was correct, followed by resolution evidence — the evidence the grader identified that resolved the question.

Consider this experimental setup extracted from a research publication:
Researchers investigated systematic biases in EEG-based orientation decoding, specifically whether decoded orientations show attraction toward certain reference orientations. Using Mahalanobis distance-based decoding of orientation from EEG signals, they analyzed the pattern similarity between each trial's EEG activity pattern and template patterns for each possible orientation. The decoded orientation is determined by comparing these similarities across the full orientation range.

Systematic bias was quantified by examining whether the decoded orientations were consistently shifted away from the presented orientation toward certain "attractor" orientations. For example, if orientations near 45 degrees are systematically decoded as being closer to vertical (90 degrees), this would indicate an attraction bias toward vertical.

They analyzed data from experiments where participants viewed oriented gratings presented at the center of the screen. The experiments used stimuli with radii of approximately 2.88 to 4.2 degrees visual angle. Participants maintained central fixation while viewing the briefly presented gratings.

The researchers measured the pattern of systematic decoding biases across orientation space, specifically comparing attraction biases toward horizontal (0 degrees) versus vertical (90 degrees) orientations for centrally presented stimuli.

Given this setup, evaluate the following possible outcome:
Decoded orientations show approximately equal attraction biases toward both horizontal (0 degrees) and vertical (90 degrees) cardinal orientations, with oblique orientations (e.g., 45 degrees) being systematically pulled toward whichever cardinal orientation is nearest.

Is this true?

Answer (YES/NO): NO